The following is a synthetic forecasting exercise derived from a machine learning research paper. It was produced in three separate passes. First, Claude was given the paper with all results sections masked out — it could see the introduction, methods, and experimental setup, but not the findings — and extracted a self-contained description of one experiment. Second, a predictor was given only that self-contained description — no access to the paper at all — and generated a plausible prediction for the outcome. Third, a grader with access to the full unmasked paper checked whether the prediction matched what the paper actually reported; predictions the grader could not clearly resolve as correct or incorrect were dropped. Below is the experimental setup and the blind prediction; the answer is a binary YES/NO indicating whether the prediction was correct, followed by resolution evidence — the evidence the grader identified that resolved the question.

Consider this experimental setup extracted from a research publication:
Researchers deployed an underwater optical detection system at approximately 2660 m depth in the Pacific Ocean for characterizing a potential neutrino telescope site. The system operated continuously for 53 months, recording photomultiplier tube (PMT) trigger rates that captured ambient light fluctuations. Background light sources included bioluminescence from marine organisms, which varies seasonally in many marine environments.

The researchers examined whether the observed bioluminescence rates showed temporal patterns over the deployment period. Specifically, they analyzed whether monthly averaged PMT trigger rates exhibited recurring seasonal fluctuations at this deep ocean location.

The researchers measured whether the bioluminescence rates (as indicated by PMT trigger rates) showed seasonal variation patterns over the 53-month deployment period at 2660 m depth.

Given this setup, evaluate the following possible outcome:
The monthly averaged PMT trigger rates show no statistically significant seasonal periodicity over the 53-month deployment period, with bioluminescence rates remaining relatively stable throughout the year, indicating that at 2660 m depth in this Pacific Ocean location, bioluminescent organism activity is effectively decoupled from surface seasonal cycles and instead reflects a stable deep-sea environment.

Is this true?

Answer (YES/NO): NO